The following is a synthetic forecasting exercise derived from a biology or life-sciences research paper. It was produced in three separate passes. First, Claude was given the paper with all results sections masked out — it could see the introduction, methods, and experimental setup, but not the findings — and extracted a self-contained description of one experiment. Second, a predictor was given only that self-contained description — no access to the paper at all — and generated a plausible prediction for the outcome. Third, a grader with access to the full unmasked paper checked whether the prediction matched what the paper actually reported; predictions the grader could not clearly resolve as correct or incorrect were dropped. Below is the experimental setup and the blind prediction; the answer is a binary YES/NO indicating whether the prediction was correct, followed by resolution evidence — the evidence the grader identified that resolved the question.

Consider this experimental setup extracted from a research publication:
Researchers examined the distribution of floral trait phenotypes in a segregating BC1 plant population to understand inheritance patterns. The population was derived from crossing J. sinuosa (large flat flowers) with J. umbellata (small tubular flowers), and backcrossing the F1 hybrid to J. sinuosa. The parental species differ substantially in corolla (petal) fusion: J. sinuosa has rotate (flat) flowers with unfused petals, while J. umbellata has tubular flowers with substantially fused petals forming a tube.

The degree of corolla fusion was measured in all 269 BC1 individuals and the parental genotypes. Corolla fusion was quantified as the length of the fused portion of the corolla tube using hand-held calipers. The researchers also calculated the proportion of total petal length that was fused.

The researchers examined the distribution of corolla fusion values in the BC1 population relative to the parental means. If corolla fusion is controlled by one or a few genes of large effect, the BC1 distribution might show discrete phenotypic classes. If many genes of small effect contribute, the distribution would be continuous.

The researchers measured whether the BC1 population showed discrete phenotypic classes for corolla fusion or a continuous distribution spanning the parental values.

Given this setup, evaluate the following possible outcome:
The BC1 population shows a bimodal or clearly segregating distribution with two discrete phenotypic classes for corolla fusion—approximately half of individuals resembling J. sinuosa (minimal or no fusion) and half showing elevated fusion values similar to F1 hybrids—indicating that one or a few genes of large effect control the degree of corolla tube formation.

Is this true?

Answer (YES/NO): NO